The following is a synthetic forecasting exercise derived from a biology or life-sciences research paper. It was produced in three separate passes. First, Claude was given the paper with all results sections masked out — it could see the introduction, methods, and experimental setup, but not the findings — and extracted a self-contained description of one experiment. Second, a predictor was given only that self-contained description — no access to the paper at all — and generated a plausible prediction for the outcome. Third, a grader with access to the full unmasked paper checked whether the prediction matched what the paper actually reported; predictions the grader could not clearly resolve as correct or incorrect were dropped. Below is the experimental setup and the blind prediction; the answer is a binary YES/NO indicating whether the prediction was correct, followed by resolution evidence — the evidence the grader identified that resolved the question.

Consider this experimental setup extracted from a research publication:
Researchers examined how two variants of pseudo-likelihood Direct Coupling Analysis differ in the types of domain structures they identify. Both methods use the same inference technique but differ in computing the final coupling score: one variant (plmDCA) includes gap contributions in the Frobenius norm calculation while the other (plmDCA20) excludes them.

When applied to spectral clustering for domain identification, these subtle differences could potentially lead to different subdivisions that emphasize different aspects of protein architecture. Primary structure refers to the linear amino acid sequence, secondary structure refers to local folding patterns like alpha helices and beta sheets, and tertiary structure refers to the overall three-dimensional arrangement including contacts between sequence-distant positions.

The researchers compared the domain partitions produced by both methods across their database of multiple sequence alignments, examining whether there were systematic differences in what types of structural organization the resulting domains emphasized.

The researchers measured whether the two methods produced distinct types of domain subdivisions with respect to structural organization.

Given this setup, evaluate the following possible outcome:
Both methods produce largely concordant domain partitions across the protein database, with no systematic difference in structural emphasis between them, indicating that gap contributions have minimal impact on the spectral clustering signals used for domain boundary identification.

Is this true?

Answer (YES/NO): NO